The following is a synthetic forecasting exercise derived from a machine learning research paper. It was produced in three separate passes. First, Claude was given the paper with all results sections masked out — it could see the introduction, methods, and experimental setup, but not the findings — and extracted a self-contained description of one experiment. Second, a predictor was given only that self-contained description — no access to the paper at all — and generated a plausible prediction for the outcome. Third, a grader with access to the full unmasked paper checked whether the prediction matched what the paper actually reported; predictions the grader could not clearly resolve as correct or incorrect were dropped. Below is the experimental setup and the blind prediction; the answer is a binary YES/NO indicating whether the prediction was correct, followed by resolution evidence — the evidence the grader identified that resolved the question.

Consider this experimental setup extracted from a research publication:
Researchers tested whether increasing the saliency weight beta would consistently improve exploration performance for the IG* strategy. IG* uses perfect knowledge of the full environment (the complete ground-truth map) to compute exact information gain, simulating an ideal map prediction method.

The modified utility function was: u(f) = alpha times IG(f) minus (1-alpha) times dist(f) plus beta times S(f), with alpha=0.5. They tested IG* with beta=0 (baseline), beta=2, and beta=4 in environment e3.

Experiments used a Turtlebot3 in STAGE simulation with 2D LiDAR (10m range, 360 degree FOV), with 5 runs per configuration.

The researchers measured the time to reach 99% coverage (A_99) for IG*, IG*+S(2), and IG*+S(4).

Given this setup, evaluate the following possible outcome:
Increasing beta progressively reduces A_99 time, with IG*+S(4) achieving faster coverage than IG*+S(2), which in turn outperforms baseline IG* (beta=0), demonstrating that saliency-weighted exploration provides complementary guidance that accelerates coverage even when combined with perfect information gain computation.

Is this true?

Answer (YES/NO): YES